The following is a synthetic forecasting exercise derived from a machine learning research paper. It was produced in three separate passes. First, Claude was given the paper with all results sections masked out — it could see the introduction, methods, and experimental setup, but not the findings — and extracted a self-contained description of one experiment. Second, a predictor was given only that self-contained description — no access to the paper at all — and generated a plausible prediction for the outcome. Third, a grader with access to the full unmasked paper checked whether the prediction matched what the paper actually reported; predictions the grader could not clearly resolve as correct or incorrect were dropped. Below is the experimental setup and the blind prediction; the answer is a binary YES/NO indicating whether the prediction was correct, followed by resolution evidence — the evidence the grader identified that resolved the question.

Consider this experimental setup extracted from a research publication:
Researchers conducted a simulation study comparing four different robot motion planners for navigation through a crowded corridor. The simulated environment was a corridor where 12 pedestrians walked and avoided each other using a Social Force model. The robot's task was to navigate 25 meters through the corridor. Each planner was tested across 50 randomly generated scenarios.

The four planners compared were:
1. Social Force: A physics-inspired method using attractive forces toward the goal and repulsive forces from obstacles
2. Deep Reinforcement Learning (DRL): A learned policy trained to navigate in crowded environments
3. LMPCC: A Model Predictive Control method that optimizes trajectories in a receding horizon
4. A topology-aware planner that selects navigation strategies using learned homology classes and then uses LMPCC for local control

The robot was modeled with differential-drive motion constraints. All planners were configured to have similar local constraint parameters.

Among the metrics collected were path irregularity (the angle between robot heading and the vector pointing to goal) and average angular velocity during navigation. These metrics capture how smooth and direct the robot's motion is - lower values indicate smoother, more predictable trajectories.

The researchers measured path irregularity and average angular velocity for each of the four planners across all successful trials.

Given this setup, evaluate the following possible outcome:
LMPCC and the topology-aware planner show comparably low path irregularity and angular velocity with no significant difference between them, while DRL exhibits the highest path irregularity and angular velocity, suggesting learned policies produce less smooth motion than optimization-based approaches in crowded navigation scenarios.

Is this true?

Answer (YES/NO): YES